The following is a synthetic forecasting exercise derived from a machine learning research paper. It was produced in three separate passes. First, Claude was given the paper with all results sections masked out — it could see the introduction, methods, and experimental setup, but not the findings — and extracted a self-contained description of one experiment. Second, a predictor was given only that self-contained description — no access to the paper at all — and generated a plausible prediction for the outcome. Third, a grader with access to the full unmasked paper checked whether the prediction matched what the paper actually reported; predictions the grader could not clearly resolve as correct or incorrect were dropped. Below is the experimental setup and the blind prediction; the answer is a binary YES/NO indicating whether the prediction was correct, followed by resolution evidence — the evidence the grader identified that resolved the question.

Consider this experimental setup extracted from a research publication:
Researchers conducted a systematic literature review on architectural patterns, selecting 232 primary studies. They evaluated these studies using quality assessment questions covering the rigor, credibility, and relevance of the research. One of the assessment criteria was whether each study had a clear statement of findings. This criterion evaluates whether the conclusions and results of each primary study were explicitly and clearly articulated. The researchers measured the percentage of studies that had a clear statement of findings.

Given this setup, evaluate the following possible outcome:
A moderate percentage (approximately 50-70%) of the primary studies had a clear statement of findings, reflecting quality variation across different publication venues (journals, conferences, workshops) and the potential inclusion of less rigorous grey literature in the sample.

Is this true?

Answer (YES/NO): NO